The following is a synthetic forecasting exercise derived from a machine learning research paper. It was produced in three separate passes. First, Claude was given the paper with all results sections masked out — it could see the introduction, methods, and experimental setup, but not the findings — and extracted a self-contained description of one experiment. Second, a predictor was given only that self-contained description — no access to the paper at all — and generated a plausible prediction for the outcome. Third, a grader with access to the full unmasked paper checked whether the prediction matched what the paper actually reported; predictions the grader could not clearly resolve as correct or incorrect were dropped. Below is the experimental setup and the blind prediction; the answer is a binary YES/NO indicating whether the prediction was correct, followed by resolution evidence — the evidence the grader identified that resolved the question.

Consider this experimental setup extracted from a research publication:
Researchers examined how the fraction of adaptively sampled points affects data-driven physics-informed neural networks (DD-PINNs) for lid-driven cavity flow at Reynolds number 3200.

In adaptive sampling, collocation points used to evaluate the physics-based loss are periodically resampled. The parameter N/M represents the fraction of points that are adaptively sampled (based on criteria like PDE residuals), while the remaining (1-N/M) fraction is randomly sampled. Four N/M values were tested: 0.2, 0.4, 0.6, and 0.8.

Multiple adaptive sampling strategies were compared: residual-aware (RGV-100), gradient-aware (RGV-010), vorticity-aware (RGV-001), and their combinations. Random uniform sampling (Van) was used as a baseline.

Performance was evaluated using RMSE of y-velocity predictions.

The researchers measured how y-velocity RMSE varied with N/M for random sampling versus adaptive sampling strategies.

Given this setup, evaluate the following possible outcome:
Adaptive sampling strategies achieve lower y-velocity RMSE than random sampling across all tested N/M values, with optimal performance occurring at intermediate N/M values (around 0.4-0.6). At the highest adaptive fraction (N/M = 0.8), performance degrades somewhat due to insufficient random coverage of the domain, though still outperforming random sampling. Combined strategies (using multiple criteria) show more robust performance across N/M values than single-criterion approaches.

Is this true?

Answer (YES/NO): NO